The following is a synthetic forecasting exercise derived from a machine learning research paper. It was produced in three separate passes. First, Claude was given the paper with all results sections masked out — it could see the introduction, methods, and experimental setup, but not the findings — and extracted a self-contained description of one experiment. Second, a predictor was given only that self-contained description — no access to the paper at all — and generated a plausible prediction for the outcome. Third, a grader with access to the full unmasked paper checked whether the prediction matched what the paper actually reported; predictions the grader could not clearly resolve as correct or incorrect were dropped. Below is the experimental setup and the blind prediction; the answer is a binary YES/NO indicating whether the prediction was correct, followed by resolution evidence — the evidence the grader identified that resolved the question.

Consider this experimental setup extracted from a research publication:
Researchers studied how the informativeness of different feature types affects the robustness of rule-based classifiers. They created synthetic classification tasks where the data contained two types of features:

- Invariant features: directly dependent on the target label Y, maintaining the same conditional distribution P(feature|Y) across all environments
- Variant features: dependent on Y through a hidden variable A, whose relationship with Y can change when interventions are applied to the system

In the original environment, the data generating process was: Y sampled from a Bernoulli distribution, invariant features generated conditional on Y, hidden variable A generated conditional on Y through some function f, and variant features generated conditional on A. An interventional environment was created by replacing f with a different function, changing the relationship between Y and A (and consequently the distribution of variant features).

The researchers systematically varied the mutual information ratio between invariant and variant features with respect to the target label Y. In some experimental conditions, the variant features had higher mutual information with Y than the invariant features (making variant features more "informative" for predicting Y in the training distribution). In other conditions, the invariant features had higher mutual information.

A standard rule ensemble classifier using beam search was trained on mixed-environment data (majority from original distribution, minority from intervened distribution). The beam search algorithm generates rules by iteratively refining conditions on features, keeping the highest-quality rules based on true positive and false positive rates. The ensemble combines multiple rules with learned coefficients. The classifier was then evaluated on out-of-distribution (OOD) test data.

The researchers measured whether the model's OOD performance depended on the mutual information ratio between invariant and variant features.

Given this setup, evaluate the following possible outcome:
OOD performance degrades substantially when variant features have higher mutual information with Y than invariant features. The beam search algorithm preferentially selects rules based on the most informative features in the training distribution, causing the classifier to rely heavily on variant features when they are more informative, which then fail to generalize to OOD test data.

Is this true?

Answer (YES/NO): YES